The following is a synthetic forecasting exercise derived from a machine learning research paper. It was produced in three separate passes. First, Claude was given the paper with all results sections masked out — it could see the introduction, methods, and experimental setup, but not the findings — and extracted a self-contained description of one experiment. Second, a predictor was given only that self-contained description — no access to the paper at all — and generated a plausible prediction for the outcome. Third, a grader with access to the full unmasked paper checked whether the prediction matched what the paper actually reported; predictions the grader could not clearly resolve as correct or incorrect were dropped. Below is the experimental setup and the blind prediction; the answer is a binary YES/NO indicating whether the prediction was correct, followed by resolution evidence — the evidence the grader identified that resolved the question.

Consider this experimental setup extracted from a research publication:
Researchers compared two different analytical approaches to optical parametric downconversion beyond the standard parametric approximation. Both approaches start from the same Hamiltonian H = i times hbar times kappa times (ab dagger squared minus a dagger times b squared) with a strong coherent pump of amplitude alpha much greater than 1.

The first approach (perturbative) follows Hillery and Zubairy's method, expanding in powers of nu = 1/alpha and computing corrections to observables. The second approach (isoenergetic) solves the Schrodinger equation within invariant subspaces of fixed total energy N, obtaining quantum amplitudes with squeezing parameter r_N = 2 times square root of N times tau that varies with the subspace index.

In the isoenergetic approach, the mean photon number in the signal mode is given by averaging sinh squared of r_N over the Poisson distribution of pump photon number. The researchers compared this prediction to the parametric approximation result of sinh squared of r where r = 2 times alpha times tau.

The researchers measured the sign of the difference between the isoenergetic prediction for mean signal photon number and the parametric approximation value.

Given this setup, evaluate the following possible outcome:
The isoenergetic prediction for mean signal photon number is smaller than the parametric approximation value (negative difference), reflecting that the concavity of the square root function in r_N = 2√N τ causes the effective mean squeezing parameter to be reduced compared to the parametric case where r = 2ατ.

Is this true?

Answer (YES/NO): NO